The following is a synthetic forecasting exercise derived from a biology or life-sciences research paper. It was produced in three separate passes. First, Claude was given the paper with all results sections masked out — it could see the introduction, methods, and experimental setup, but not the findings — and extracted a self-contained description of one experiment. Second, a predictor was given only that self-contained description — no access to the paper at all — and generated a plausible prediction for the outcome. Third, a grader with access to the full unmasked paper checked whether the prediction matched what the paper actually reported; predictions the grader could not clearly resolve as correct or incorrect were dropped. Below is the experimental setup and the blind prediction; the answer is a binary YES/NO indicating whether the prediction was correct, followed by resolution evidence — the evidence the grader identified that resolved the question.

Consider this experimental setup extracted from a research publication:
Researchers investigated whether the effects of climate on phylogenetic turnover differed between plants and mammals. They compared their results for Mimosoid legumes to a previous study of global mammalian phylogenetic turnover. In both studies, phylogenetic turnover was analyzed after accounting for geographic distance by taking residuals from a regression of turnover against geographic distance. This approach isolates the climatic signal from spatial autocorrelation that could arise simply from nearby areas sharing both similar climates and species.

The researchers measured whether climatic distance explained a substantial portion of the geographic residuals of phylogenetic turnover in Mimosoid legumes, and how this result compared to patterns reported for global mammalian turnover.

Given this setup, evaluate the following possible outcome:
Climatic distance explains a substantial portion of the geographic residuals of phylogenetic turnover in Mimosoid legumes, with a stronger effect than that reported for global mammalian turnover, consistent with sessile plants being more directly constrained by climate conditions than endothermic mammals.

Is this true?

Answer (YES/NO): YES